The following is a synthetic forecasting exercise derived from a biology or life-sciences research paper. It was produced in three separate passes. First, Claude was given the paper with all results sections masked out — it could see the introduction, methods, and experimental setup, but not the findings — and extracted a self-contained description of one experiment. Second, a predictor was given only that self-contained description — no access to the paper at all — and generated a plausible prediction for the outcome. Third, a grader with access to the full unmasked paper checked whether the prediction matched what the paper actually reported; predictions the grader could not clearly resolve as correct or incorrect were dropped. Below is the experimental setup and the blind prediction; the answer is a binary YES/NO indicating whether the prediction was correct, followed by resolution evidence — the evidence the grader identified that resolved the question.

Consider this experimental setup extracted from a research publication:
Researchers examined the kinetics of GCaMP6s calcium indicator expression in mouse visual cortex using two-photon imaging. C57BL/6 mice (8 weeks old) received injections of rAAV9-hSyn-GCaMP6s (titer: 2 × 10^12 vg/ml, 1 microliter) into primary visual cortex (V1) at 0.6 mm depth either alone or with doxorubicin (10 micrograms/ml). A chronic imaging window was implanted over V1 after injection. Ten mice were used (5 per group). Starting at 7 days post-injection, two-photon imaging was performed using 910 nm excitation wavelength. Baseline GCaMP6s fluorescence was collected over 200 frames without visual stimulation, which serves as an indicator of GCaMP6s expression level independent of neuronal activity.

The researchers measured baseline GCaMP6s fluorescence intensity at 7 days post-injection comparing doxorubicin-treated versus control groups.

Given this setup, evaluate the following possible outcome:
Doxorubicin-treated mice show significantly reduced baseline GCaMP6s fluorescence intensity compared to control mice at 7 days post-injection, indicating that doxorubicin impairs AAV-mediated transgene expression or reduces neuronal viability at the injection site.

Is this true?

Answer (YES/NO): NO